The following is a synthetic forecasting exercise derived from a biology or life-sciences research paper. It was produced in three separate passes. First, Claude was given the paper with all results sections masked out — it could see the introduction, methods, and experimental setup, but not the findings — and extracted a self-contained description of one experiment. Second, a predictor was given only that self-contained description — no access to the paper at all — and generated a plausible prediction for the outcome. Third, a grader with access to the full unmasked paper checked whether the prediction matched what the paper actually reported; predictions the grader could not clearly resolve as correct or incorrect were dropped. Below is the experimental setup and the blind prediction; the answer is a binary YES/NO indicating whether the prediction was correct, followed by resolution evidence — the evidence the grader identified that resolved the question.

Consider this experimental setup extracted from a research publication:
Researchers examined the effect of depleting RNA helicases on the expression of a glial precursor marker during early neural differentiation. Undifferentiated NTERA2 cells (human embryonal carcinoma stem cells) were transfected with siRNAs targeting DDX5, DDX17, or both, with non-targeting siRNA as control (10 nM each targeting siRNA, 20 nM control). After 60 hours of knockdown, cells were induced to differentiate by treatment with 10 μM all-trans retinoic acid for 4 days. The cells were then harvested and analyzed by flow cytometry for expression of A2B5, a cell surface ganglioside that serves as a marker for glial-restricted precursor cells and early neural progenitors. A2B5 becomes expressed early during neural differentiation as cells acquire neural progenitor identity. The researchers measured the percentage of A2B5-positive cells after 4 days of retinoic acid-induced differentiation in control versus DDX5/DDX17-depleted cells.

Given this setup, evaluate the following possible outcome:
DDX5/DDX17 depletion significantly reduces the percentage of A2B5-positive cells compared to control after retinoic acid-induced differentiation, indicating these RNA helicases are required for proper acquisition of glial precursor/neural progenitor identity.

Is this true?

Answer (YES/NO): YES